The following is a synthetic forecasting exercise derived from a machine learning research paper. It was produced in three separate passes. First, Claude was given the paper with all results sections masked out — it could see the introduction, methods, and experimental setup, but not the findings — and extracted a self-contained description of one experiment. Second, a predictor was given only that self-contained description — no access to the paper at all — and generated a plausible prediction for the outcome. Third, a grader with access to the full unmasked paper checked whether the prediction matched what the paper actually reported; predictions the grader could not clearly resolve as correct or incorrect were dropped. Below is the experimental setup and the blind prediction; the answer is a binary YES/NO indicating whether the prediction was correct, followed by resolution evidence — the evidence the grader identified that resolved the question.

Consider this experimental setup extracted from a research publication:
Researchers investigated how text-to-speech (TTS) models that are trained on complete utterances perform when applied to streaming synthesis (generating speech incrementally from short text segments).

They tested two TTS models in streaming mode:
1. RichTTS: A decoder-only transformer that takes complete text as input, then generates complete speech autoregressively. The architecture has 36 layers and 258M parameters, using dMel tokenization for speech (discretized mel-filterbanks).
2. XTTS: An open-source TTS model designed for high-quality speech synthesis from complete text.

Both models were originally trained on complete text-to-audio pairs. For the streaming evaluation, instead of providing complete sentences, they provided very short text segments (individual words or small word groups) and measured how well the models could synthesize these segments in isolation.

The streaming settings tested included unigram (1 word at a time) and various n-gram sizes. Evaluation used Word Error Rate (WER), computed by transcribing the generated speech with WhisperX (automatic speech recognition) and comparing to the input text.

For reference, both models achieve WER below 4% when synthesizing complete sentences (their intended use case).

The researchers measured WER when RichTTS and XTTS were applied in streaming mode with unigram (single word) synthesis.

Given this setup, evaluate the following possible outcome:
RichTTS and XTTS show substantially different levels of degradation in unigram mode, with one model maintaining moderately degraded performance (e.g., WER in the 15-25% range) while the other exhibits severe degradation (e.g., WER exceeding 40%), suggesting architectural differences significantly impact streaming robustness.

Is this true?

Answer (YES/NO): NO